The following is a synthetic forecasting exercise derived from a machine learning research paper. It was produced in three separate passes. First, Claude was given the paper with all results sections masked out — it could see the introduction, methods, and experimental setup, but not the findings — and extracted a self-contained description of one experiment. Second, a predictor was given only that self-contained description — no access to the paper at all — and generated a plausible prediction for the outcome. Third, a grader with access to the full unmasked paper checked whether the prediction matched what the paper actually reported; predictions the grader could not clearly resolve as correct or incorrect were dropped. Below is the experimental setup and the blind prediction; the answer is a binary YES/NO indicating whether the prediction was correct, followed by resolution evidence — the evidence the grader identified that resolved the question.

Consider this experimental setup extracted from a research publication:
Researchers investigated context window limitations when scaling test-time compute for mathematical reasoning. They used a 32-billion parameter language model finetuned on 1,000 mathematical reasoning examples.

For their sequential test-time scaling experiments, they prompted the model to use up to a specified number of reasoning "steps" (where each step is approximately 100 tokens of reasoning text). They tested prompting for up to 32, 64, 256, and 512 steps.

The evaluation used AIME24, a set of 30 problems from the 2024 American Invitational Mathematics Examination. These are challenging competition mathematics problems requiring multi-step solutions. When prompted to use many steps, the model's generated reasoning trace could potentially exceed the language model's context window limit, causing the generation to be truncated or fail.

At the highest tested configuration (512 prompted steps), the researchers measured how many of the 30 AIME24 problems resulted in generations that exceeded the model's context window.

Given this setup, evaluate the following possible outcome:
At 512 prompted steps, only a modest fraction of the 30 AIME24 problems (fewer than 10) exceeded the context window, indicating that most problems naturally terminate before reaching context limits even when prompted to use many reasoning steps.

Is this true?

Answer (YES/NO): NO